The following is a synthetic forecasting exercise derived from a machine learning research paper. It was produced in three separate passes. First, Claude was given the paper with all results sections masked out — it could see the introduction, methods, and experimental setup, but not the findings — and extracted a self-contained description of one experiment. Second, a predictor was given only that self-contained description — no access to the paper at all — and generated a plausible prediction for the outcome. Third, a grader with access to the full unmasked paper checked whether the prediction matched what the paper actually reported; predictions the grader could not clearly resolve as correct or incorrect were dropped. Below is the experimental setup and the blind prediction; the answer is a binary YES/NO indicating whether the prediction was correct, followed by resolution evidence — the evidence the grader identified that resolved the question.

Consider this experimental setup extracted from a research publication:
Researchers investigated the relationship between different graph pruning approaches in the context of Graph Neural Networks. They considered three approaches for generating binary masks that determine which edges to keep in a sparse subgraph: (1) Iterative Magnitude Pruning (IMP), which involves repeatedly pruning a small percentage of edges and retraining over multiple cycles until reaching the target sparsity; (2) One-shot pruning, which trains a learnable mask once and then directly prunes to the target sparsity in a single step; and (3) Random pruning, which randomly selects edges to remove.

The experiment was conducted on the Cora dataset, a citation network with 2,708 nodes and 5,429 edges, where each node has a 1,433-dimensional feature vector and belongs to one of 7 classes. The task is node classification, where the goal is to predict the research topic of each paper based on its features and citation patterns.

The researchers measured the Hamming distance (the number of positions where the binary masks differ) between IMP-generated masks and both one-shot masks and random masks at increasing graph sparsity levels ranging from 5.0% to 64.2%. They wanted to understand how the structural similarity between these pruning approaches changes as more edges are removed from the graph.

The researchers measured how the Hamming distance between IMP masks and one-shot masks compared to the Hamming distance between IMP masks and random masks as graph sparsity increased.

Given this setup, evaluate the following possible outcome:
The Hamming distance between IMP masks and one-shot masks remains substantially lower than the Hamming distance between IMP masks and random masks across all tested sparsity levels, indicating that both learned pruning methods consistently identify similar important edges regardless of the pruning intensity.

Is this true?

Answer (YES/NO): YES